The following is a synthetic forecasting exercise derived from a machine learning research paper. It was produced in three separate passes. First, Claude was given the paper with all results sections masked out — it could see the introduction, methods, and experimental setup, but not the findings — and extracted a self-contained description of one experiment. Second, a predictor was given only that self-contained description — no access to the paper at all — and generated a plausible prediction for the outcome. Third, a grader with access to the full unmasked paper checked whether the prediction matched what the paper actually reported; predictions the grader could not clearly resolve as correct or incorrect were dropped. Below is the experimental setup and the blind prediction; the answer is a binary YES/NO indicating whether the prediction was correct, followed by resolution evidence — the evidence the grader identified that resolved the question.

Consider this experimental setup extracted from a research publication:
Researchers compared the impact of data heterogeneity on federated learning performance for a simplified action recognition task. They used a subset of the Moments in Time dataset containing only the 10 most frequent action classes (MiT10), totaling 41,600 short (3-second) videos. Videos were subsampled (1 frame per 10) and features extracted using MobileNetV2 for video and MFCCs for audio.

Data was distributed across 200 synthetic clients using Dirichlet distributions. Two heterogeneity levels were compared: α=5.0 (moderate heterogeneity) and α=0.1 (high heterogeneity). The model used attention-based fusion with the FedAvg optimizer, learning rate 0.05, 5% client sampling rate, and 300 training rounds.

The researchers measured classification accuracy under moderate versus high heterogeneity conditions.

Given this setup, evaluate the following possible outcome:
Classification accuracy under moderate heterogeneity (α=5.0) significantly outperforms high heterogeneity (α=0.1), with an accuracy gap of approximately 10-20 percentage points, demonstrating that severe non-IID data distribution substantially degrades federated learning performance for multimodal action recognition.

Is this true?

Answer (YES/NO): YES